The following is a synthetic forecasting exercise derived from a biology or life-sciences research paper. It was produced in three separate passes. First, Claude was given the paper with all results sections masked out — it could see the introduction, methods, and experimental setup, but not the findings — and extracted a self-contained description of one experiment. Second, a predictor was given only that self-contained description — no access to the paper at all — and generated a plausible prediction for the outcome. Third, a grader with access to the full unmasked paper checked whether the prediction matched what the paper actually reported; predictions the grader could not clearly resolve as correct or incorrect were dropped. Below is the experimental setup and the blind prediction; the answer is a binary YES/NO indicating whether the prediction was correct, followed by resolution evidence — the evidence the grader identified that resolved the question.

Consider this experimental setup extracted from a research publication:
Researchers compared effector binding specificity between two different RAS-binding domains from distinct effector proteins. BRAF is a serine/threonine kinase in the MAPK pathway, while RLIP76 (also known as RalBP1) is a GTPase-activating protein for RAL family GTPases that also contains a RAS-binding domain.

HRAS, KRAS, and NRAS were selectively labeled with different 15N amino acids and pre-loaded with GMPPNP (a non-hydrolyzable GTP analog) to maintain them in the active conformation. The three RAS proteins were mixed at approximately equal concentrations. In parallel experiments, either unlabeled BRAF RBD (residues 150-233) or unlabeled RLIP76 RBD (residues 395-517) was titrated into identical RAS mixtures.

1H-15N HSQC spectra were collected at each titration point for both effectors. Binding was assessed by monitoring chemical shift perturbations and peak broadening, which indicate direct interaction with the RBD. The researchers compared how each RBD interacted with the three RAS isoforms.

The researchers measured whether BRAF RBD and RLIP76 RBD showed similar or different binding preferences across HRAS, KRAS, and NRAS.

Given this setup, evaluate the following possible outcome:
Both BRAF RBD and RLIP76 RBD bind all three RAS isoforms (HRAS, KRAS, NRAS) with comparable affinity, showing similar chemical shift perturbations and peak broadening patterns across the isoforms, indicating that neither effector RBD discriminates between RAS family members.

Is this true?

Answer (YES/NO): NO